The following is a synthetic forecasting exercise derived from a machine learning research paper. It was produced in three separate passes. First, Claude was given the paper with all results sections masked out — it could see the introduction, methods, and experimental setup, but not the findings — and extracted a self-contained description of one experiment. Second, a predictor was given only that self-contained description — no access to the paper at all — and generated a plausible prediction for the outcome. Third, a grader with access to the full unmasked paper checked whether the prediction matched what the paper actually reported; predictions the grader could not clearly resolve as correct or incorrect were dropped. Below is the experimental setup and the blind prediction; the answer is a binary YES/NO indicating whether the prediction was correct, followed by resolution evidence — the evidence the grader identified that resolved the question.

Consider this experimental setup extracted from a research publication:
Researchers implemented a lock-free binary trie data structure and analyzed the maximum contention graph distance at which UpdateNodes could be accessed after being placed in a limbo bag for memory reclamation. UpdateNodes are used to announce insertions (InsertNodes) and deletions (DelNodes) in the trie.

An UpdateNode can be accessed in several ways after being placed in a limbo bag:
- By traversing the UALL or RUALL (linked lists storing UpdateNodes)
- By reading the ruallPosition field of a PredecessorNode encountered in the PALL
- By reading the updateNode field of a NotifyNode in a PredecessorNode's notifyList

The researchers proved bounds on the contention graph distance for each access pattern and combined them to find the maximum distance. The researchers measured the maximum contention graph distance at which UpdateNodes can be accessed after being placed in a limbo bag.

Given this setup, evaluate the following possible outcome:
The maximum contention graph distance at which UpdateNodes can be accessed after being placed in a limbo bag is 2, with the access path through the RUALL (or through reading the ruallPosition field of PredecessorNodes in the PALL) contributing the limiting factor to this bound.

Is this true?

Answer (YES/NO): NO